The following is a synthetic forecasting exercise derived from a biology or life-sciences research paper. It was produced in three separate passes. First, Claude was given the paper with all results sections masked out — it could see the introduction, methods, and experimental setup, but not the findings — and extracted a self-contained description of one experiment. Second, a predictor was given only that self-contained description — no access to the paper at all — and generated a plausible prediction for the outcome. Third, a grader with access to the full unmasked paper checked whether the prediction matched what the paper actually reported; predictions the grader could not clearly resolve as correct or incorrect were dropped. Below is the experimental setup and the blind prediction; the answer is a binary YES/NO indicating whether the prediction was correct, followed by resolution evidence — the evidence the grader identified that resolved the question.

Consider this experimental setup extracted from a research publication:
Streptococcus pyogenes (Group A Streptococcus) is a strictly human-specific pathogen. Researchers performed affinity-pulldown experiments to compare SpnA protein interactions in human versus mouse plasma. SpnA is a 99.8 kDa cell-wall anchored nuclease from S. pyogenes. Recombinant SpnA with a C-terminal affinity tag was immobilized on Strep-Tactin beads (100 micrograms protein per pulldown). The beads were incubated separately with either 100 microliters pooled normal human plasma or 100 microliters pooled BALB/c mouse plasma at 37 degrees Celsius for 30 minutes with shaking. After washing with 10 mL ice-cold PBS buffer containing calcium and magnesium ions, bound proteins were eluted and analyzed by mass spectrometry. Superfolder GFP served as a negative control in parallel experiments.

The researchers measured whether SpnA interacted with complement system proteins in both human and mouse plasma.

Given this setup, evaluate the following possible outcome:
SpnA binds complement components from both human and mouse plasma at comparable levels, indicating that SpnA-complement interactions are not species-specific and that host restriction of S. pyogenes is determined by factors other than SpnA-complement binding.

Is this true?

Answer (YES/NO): NO